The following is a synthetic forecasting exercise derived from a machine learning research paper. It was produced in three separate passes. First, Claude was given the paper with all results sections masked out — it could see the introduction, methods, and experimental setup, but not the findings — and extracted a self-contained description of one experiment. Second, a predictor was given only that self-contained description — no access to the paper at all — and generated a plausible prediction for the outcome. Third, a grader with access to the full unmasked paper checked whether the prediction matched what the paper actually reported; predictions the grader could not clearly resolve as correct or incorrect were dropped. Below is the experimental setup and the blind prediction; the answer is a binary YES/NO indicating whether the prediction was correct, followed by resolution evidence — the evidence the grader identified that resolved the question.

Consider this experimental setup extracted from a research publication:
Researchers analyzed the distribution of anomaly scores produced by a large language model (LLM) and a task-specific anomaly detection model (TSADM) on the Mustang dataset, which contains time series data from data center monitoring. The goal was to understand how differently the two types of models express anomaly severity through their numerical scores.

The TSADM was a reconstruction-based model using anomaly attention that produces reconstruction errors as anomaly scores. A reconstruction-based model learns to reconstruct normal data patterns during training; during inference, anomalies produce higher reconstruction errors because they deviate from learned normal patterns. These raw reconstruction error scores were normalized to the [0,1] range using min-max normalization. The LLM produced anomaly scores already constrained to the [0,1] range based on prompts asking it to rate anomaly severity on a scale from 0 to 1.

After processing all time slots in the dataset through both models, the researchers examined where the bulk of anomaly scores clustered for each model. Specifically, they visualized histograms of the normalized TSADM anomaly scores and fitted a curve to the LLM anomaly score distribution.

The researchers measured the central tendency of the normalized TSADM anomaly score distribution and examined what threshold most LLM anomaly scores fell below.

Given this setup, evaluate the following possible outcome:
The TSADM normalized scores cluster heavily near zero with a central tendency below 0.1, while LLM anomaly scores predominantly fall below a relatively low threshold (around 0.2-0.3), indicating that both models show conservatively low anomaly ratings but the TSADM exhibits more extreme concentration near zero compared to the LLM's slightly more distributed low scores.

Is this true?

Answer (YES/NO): NO